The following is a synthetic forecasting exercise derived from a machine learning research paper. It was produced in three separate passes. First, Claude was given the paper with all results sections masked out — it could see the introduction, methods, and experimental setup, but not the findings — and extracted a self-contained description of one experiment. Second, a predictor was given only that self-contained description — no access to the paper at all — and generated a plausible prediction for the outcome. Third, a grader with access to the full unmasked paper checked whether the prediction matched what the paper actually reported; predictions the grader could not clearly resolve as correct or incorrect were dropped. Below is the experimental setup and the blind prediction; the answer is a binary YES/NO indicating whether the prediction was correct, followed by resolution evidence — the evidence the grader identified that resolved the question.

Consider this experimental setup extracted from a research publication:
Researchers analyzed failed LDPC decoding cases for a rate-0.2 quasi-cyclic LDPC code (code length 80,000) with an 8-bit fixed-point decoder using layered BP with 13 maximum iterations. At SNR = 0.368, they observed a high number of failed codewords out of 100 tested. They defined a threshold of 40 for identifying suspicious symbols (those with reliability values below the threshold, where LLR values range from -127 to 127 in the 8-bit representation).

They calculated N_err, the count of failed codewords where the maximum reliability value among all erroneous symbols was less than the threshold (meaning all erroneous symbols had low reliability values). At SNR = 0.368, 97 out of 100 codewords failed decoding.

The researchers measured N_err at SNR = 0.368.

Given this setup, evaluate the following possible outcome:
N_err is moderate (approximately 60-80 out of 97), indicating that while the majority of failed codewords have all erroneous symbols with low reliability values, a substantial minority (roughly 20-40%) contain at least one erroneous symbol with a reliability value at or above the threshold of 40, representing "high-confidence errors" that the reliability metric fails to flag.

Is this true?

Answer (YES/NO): NO